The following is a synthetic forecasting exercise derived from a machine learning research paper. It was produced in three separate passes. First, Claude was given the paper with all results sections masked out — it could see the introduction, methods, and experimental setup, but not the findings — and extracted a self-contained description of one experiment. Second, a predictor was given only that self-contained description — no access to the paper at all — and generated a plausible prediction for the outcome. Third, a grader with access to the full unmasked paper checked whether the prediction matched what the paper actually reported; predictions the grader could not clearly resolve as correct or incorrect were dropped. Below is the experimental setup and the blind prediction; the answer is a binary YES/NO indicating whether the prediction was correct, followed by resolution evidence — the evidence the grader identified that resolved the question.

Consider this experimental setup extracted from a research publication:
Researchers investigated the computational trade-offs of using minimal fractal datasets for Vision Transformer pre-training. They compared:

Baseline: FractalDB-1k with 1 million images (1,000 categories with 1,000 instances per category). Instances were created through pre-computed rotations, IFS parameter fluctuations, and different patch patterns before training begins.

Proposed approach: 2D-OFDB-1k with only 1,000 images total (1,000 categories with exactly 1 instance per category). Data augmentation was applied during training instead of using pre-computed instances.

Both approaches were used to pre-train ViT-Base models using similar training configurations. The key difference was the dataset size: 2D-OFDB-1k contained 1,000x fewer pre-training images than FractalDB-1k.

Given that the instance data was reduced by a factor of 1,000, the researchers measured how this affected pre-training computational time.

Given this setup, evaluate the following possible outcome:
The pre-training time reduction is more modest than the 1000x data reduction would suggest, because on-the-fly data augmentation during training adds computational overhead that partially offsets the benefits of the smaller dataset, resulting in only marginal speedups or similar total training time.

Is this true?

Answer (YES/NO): NO